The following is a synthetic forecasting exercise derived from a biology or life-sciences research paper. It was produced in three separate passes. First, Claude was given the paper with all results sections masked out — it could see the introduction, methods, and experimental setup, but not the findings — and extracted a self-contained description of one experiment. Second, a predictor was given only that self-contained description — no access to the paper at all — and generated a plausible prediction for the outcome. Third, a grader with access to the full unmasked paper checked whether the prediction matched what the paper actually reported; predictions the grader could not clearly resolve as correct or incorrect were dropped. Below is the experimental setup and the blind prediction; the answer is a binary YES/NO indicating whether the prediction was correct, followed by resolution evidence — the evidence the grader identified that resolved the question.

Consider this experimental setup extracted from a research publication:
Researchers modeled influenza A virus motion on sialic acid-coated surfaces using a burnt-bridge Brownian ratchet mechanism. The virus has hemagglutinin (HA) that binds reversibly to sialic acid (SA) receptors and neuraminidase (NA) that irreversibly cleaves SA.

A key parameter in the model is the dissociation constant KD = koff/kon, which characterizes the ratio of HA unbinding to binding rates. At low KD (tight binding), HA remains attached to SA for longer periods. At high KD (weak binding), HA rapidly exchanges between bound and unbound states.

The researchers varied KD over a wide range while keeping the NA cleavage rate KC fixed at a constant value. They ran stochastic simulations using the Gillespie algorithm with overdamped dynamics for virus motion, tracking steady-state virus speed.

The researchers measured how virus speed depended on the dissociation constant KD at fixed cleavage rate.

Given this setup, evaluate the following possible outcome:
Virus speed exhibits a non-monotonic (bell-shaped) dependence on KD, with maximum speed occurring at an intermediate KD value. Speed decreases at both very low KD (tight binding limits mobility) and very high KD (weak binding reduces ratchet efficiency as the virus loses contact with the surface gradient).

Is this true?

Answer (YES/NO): YES